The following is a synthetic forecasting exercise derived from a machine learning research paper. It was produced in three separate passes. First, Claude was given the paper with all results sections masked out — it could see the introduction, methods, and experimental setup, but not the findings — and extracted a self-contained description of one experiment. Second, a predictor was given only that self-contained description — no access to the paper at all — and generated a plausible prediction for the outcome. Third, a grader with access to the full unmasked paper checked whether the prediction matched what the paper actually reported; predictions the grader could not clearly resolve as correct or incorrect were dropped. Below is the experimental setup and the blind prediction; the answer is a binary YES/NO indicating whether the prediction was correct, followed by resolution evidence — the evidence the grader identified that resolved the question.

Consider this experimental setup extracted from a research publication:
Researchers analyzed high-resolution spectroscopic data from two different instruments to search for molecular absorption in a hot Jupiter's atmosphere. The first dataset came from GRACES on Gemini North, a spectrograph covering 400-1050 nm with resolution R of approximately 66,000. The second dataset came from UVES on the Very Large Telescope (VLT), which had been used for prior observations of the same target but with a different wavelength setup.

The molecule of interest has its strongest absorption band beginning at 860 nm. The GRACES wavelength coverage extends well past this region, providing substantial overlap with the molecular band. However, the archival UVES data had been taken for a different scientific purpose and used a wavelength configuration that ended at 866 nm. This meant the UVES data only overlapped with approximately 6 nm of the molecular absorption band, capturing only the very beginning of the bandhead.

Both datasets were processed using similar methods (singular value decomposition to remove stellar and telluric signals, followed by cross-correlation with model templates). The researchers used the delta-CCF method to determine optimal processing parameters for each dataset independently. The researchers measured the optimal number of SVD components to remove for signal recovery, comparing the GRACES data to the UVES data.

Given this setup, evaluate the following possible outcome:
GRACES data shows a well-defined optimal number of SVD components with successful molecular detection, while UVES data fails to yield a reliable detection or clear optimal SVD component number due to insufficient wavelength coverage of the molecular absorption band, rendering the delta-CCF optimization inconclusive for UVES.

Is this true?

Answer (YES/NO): NO